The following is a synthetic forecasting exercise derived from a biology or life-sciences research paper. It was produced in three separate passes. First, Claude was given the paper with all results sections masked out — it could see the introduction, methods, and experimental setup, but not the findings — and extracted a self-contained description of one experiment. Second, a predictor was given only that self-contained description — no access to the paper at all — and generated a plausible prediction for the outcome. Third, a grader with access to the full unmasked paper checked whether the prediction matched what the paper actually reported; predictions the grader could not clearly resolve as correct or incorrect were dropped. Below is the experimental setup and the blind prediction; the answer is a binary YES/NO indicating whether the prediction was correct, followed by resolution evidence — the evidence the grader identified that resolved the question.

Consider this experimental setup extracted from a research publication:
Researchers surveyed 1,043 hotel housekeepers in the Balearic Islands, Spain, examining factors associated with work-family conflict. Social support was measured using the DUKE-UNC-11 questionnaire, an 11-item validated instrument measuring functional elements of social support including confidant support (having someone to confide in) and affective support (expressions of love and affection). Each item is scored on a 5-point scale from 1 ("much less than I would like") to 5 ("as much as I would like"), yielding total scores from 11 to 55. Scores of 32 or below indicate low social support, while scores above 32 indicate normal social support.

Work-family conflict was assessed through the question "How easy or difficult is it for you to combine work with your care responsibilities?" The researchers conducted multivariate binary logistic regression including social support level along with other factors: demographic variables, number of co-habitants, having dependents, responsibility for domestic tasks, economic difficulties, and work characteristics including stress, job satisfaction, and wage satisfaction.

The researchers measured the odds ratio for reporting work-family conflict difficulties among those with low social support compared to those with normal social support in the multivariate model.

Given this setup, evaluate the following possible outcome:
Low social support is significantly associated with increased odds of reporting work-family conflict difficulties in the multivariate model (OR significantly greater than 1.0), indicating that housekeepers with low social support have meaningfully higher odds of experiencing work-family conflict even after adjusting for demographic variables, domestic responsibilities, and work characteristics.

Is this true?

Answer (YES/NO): YES